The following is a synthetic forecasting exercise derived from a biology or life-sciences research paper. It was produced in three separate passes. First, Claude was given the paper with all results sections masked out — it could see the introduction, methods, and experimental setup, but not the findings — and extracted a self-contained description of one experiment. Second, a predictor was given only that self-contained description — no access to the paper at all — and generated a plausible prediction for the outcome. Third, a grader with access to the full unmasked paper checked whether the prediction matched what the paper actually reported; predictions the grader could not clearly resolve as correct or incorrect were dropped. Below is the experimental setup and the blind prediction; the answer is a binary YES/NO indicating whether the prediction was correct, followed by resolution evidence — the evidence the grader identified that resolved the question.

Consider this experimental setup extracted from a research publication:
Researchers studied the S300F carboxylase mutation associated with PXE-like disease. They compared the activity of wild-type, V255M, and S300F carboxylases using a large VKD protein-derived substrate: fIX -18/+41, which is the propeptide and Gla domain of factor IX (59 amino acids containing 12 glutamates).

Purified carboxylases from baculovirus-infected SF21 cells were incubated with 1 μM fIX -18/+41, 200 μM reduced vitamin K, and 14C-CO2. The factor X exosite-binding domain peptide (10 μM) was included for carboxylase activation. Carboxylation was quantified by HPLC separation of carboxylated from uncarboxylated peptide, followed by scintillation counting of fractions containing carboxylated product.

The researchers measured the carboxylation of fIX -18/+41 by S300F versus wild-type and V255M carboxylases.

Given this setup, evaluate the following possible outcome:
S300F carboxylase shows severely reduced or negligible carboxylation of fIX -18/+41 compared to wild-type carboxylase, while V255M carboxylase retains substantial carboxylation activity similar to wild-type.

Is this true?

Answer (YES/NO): NO